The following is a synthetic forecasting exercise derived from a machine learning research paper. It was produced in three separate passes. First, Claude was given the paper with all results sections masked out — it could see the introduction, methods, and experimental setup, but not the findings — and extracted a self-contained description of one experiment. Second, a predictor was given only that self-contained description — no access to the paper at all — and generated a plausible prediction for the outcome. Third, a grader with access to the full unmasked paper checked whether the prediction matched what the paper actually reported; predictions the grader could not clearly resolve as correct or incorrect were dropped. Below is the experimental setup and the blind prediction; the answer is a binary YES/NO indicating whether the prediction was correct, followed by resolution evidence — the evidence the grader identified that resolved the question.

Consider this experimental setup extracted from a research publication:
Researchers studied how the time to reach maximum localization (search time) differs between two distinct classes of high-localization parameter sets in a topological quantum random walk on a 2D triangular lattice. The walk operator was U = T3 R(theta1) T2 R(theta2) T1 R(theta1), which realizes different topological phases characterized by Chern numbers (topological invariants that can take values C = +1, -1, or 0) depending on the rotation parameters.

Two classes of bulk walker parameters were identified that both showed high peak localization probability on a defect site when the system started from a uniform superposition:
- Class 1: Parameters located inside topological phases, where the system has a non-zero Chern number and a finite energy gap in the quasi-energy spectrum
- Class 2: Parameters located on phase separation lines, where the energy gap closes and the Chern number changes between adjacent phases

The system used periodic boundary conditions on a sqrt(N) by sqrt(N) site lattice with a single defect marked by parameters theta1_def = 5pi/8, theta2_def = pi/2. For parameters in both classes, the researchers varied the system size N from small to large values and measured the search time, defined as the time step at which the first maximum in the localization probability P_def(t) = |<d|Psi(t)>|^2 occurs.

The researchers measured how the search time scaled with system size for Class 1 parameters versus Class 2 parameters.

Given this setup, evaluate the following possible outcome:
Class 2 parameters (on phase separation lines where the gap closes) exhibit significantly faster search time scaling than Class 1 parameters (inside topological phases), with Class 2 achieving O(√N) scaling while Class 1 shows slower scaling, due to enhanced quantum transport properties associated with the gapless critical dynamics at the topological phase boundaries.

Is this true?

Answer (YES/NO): NO